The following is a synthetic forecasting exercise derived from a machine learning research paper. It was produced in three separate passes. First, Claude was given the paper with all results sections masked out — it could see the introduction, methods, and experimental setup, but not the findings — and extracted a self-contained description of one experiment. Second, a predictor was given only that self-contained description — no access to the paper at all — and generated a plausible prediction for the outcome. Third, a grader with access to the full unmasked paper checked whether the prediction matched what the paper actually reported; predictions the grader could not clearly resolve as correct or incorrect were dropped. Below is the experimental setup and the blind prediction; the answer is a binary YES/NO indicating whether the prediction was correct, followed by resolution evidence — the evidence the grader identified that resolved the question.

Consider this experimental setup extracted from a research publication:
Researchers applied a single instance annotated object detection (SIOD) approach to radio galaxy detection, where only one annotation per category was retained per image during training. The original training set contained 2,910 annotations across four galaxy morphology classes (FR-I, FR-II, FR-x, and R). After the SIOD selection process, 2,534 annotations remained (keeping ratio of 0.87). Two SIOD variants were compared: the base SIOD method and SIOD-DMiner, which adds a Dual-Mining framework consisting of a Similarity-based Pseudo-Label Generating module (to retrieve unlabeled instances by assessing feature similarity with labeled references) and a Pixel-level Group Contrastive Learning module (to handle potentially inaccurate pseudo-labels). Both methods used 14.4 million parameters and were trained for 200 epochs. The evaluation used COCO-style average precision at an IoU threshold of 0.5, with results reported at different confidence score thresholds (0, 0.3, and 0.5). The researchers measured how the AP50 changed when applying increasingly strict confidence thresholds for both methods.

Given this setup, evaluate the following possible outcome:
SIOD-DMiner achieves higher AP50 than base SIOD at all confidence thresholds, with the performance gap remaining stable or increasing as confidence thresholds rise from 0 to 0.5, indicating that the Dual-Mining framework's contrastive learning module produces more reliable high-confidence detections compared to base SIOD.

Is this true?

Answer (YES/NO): YES